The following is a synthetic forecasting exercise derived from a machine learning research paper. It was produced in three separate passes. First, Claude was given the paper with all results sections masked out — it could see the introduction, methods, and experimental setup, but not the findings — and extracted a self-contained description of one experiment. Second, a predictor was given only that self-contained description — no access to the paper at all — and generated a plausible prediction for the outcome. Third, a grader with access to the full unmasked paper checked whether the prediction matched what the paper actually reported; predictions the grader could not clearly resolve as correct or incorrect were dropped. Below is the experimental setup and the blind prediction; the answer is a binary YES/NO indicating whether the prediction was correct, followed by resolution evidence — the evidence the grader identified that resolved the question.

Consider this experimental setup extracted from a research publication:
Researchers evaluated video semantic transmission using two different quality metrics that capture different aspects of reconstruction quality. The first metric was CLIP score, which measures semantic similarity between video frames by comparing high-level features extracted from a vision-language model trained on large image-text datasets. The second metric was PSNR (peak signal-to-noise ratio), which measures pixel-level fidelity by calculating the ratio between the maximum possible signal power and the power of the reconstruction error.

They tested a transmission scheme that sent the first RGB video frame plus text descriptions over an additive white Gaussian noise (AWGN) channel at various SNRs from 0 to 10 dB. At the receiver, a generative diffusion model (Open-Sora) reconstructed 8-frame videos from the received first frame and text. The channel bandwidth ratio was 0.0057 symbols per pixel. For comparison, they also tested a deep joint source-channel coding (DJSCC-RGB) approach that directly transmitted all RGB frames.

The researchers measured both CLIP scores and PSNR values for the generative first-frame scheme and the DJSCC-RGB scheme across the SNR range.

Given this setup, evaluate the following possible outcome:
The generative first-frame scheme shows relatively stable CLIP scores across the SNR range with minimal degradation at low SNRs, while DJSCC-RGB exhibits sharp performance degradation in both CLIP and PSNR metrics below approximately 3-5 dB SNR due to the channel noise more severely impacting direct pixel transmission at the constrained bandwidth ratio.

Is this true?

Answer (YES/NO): NO